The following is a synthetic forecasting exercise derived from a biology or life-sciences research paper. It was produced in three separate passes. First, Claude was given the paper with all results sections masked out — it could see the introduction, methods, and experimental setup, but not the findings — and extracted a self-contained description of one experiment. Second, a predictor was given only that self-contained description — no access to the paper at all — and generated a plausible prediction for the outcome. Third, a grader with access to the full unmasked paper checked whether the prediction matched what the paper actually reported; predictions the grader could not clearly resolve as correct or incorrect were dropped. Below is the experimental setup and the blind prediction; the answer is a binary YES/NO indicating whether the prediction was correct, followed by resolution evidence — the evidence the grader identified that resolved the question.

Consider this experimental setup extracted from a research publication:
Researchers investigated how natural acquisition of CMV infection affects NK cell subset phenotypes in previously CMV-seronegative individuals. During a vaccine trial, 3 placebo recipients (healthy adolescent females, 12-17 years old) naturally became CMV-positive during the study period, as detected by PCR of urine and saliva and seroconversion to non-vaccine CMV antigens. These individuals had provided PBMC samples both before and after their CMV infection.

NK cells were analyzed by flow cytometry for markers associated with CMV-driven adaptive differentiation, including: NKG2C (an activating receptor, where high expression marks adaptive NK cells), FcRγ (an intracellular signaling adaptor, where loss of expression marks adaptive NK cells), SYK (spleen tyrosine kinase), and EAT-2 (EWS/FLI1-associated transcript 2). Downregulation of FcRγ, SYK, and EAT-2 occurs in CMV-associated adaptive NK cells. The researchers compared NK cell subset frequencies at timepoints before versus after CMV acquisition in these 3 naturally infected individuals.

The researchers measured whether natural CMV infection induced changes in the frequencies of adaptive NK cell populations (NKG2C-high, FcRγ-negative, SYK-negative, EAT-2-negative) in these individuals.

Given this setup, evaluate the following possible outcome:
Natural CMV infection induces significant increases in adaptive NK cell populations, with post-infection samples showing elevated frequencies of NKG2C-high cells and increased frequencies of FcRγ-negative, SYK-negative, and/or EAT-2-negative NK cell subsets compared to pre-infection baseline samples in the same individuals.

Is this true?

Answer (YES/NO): NO